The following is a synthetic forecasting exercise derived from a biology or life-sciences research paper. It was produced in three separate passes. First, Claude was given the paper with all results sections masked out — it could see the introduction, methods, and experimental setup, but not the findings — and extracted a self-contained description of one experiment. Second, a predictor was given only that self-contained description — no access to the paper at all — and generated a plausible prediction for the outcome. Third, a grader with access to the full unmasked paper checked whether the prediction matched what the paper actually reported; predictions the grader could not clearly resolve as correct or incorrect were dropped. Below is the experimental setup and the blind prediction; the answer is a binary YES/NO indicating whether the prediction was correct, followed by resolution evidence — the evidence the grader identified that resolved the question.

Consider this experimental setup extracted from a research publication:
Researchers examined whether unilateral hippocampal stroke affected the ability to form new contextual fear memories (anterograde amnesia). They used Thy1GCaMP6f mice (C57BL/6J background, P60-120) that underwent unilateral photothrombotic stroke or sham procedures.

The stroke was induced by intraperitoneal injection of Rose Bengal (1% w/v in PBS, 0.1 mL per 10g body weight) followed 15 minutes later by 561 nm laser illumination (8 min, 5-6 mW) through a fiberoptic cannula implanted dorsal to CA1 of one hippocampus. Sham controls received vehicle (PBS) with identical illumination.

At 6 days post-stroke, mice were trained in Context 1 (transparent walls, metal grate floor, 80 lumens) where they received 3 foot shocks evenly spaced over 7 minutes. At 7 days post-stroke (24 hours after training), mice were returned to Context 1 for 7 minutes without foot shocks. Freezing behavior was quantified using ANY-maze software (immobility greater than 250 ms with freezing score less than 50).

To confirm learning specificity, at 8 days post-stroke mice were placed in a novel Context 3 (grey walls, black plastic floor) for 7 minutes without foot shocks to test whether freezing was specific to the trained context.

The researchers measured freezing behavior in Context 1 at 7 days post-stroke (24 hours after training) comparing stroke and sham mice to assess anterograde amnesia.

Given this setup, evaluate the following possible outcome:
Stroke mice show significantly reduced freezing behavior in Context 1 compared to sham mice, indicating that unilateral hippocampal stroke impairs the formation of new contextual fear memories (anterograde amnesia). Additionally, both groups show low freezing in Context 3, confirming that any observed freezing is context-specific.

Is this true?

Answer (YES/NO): NO